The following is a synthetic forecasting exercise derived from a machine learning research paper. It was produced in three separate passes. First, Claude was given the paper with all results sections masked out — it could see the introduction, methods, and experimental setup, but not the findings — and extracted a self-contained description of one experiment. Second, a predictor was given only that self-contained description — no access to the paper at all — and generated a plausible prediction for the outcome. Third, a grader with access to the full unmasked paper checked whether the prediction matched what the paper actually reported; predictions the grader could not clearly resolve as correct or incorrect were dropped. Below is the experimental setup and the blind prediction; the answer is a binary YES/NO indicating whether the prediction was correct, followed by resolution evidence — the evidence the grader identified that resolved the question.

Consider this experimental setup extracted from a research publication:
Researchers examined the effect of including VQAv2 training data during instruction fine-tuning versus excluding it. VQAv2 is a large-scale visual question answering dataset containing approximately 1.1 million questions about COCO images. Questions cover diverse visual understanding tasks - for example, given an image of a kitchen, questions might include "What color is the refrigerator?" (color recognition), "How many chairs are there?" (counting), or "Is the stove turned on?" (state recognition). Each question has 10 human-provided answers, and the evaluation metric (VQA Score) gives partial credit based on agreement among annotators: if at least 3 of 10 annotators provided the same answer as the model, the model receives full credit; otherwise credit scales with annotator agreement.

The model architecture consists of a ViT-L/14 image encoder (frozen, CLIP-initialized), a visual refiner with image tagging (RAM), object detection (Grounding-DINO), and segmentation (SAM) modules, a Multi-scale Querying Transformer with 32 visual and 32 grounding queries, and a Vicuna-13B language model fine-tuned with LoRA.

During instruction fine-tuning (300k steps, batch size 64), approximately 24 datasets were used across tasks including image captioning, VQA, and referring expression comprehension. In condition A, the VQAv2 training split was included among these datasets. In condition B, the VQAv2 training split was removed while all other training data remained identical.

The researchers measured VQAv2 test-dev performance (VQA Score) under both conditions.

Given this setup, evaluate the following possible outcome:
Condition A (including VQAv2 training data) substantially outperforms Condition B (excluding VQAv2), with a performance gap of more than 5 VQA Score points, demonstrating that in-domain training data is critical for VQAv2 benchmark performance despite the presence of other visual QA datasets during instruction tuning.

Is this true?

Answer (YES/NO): NO